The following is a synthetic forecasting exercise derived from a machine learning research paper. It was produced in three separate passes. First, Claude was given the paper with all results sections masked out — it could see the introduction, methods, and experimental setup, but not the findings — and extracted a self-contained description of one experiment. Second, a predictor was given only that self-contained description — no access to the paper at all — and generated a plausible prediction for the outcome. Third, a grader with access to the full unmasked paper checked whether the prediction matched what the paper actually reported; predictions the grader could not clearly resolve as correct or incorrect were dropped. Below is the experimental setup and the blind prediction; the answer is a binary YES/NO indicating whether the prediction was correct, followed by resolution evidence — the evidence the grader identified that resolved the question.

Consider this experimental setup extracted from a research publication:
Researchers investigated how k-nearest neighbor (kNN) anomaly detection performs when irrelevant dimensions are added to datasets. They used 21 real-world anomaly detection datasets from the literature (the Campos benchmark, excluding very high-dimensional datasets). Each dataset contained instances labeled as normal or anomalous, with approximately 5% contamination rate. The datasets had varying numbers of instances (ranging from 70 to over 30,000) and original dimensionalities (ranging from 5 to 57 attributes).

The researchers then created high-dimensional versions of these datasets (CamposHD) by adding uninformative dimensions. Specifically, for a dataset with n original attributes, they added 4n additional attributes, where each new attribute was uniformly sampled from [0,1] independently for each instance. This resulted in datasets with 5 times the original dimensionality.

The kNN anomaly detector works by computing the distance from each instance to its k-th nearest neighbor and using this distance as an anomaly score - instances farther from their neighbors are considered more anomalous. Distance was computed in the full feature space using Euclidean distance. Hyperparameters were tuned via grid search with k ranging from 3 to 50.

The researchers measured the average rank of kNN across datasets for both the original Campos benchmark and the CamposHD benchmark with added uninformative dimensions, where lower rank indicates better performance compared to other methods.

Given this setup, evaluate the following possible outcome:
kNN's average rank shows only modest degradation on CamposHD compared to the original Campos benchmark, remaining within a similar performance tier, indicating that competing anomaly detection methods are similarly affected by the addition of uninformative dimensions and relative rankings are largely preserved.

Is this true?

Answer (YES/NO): NO